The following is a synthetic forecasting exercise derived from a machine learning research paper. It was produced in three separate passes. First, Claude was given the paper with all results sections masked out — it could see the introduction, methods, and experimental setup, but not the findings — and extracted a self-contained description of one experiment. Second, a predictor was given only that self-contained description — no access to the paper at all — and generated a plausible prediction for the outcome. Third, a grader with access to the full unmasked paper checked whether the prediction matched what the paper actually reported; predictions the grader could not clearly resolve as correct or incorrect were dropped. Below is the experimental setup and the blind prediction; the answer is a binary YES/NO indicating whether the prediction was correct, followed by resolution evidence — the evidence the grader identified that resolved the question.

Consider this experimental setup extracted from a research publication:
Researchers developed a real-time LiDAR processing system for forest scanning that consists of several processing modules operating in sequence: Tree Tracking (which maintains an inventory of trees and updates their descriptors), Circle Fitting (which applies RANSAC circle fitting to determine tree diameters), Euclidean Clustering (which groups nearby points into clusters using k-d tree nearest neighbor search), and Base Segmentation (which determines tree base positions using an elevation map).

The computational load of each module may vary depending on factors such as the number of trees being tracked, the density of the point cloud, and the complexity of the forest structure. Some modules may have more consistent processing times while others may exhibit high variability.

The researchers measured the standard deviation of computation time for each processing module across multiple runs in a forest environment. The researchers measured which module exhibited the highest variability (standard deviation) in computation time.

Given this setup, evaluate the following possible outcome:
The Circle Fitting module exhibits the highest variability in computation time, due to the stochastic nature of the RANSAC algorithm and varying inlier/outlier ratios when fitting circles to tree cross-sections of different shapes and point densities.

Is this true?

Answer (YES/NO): NO